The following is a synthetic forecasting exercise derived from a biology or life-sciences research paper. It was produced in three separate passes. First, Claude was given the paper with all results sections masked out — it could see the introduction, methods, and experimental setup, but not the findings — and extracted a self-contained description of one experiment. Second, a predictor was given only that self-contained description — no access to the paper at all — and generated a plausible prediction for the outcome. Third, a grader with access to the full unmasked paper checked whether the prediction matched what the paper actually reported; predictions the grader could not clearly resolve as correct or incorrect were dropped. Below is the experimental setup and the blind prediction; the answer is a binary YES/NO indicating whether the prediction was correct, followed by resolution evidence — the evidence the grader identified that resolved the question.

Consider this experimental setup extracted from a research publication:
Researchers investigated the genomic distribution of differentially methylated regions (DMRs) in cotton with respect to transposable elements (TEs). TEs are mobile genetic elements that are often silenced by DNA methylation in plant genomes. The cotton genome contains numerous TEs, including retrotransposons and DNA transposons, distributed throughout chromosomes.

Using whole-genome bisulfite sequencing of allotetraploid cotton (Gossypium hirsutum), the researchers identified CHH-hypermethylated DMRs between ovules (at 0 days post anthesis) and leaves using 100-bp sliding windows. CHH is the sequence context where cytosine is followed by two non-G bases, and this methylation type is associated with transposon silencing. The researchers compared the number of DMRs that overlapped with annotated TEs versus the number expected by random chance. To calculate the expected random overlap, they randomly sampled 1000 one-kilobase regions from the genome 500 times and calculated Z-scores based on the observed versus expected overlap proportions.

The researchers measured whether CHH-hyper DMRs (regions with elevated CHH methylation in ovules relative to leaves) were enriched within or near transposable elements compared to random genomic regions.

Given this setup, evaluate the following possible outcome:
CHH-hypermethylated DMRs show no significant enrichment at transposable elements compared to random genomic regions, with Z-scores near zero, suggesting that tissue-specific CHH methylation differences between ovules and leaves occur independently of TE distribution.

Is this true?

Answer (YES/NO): NO